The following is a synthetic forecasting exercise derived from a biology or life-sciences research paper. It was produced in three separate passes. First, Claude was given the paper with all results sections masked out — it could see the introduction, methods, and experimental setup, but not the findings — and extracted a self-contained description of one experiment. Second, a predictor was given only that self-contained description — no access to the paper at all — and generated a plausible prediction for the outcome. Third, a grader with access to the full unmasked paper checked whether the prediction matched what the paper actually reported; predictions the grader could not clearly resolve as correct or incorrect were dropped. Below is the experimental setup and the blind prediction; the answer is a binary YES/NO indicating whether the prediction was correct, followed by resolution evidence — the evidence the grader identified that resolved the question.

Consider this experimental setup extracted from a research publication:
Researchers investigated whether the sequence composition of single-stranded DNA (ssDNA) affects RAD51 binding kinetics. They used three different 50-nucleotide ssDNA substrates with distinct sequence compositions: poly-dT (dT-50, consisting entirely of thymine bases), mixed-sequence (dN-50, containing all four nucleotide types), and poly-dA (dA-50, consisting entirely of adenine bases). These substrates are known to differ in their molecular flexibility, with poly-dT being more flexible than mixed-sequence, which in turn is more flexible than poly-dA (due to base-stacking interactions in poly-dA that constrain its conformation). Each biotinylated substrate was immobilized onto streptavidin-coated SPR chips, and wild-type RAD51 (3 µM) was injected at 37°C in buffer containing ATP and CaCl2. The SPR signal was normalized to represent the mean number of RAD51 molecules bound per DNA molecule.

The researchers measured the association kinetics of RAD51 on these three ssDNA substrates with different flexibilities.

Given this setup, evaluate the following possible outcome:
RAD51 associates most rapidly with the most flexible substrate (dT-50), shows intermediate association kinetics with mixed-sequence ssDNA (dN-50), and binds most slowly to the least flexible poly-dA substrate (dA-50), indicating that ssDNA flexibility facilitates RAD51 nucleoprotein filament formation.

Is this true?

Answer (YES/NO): YES